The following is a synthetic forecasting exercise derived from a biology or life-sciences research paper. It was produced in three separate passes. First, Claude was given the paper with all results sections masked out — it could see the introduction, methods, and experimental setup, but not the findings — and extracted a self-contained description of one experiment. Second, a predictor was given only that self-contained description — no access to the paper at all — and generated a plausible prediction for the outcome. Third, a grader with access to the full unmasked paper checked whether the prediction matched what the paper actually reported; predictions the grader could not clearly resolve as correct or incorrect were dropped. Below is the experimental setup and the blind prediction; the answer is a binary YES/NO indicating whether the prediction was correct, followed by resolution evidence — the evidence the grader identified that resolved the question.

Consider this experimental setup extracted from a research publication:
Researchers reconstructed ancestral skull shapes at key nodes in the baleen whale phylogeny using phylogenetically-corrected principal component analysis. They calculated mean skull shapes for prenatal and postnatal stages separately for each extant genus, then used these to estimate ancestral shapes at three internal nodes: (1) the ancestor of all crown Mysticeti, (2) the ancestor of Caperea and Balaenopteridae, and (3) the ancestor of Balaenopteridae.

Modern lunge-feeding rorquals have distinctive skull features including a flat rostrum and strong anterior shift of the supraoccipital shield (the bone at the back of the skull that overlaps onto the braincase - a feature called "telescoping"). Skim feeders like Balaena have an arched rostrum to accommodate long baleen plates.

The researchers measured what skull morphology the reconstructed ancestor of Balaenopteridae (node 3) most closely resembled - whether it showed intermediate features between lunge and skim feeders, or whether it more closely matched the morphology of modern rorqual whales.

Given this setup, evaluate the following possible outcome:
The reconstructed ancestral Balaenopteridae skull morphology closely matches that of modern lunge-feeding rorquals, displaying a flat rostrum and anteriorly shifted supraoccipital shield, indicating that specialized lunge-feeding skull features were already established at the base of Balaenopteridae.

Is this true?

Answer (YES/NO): YES